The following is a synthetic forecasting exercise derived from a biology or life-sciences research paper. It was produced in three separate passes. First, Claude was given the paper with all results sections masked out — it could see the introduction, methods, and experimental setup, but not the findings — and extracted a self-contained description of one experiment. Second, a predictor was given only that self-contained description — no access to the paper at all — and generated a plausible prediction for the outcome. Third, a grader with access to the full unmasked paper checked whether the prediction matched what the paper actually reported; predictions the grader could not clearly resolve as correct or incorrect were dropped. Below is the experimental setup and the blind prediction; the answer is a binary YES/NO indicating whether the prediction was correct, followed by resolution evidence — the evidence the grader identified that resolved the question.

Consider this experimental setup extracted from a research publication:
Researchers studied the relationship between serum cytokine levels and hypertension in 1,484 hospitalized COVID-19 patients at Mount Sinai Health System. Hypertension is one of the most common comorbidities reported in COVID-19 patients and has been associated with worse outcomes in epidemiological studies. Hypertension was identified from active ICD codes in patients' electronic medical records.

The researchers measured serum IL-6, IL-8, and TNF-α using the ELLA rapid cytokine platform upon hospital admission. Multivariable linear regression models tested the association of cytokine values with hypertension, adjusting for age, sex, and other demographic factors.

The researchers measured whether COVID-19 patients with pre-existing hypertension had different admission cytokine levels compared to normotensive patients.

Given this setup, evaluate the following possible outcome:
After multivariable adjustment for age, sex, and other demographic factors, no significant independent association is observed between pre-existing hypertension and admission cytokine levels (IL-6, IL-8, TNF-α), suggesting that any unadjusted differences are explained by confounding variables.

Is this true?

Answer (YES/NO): YES